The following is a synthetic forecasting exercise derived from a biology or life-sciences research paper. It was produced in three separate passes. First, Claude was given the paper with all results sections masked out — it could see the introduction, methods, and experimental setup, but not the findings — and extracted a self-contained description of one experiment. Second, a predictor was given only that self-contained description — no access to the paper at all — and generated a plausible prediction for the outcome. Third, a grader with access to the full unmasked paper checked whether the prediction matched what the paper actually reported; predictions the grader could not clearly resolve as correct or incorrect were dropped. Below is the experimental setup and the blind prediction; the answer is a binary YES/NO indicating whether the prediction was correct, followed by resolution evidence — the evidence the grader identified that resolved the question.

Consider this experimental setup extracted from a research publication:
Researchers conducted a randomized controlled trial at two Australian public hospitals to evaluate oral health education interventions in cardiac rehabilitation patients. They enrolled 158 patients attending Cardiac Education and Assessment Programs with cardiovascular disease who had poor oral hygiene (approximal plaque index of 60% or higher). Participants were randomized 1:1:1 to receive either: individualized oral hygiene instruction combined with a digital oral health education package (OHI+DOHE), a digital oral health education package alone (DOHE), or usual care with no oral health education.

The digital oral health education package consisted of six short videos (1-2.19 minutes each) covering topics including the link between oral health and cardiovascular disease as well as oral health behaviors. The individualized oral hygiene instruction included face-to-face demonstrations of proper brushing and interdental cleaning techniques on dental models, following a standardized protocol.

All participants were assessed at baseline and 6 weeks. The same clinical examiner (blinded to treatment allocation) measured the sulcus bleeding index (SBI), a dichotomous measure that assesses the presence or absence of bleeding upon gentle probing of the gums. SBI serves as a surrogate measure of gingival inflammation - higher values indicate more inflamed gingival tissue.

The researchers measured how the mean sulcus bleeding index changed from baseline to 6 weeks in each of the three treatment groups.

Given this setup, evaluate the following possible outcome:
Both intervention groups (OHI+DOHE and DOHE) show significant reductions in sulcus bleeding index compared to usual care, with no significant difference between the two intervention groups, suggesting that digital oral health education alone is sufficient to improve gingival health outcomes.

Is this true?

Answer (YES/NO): NO